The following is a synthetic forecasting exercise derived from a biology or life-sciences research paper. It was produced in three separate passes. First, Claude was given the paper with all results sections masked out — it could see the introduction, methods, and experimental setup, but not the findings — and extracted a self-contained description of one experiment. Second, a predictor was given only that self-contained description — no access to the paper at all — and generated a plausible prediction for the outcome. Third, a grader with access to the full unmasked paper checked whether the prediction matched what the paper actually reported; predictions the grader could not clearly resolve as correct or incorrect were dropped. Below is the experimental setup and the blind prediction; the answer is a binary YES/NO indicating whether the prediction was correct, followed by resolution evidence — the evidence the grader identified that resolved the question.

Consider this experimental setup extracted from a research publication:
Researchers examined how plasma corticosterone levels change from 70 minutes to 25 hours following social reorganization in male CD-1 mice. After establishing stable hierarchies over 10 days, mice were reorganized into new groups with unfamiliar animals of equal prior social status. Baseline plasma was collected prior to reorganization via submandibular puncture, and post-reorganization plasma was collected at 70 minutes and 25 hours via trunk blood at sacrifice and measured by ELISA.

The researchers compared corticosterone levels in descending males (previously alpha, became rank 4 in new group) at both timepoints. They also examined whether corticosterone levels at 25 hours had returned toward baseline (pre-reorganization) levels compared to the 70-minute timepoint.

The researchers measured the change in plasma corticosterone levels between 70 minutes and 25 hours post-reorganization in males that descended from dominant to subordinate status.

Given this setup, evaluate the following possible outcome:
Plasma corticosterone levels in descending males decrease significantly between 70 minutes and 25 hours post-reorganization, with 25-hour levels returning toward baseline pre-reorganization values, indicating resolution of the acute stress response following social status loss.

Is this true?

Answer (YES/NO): YES